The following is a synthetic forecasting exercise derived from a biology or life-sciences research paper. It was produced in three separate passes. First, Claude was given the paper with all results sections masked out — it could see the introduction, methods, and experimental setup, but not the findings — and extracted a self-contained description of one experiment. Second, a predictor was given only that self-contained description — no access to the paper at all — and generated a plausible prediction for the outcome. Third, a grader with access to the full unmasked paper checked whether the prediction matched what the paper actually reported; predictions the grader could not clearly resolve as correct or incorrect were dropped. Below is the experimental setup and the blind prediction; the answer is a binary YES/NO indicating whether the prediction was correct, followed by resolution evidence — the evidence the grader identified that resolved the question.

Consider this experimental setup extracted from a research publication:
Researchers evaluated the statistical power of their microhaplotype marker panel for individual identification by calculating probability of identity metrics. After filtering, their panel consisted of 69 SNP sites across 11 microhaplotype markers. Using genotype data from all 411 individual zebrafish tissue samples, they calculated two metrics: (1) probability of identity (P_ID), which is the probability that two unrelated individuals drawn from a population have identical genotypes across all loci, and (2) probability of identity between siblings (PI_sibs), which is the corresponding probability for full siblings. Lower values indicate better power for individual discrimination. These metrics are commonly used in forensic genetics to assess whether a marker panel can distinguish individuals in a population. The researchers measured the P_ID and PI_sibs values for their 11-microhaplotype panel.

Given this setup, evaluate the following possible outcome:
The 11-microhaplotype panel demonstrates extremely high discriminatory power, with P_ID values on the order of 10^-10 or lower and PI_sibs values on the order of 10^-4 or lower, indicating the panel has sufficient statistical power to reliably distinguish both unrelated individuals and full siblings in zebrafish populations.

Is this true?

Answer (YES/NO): NO